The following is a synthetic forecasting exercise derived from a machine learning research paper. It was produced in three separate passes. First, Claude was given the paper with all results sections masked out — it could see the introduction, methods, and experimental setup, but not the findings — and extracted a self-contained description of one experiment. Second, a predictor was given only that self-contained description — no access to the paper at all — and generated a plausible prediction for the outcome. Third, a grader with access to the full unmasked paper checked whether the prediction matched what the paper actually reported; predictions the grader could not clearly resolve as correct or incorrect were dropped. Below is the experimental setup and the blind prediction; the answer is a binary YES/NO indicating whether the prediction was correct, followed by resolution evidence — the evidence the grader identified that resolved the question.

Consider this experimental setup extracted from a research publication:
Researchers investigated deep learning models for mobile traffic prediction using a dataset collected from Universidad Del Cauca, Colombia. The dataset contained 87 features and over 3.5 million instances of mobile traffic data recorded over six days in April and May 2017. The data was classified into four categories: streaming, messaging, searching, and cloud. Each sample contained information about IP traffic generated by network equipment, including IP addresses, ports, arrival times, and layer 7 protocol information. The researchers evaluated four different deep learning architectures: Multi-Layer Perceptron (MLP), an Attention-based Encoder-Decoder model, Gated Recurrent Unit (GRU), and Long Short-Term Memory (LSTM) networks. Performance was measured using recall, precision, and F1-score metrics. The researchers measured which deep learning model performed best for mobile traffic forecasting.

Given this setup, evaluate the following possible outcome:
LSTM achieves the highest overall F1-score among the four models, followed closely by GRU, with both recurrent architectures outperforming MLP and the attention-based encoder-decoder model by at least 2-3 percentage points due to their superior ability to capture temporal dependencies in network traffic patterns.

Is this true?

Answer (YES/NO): NO